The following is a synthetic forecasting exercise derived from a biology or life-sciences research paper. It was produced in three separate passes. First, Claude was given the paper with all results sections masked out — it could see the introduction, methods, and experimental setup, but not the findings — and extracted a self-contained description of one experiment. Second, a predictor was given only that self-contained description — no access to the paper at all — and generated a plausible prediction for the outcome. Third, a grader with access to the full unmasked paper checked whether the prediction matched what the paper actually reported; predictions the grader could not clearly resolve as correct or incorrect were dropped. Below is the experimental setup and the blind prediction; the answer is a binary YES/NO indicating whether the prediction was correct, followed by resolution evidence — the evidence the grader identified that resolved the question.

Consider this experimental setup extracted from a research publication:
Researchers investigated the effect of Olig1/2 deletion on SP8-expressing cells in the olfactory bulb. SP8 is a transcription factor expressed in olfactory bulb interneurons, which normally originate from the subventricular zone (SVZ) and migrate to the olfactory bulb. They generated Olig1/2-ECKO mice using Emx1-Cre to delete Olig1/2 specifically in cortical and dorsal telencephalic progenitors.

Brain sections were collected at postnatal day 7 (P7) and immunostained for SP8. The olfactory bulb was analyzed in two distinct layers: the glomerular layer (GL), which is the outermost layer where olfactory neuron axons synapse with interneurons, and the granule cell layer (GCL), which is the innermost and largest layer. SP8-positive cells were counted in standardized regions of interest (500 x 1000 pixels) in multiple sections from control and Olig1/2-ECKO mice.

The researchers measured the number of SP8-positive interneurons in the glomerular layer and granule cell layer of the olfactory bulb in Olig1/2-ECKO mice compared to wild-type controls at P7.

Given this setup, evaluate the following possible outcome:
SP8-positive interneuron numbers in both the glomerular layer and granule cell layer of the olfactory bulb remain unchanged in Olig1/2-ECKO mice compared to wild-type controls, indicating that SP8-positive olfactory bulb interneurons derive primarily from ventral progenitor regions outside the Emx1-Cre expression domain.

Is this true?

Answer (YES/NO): NO